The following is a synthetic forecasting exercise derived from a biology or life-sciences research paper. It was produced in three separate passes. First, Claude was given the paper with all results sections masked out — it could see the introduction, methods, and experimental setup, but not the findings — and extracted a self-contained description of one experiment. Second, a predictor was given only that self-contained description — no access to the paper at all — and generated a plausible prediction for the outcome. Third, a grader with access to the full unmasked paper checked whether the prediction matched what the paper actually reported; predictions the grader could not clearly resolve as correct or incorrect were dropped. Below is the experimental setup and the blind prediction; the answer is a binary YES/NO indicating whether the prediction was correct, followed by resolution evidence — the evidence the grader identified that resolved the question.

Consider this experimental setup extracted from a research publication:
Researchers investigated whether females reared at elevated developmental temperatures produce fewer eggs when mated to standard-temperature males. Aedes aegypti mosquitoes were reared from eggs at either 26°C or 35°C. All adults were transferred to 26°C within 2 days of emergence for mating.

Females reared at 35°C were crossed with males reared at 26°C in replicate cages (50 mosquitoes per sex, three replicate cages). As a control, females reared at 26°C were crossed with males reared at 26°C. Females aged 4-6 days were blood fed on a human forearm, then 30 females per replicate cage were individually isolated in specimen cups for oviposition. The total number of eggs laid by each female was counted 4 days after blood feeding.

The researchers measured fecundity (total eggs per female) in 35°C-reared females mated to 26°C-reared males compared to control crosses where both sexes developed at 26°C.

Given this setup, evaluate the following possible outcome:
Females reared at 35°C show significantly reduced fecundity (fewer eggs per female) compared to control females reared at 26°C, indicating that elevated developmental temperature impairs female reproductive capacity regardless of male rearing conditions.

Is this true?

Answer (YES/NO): YES